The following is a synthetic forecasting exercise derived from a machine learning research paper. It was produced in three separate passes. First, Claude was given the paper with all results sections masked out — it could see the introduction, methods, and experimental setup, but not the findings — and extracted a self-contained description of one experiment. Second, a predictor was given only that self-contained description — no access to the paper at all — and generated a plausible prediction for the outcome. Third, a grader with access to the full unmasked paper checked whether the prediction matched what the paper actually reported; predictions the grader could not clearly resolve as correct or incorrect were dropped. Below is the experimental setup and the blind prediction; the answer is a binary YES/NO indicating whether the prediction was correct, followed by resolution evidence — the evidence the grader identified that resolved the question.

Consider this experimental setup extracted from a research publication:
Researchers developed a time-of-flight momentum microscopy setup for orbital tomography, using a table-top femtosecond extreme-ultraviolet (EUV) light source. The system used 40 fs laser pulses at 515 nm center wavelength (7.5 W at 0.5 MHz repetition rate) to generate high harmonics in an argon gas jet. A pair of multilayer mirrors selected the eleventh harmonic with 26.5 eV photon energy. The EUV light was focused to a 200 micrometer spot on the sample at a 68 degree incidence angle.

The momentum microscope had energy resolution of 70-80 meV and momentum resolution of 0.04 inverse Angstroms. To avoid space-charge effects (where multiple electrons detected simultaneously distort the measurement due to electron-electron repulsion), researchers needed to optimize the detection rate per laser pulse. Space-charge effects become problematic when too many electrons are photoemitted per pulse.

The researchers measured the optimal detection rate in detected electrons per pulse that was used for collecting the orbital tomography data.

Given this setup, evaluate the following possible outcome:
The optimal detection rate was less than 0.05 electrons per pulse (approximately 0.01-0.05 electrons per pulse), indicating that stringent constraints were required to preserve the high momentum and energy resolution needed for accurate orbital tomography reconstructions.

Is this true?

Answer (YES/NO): NO